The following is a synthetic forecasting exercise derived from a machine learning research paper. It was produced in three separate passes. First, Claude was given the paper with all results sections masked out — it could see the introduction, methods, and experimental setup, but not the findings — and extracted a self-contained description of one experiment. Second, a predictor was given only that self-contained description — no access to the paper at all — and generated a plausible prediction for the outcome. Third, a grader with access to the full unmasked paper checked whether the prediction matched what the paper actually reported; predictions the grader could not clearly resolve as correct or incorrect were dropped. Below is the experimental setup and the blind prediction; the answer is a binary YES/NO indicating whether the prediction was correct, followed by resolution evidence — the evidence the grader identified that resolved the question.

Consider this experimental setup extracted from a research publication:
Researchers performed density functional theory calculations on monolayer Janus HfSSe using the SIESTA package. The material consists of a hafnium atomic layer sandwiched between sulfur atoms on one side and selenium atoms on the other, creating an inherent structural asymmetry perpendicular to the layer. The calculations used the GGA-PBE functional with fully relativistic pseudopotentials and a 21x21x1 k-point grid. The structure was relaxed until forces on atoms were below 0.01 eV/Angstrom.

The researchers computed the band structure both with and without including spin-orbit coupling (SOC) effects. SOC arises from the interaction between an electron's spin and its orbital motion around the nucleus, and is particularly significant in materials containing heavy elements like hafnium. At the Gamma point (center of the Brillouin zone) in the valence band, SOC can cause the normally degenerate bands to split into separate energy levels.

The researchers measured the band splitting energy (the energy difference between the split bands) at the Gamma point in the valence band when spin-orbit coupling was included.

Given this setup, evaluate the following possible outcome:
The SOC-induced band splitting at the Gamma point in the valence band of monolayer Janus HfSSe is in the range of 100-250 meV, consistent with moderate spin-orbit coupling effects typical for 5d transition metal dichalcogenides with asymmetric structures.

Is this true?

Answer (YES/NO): YES